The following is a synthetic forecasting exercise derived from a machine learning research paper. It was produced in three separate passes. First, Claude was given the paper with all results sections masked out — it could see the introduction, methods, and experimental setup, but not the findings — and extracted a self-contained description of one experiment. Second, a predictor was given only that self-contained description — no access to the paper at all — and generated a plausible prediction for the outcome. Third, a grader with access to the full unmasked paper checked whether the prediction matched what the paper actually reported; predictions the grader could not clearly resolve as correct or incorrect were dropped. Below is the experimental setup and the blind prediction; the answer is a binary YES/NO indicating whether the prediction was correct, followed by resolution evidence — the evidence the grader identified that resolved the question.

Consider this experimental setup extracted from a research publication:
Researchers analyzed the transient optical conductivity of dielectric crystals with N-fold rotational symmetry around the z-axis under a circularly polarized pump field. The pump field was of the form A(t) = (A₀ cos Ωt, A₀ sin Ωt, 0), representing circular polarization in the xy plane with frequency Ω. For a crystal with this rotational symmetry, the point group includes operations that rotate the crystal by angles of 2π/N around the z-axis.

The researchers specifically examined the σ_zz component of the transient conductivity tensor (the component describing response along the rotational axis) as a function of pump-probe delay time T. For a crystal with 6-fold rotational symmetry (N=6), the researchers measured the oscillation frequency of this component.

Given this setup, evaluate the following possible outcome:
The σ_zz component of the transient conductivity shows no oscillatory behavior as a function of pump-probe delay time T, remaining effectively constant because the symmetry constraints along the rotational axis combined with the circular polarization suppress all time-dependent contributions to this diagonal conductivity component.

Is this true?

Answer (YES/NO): NO